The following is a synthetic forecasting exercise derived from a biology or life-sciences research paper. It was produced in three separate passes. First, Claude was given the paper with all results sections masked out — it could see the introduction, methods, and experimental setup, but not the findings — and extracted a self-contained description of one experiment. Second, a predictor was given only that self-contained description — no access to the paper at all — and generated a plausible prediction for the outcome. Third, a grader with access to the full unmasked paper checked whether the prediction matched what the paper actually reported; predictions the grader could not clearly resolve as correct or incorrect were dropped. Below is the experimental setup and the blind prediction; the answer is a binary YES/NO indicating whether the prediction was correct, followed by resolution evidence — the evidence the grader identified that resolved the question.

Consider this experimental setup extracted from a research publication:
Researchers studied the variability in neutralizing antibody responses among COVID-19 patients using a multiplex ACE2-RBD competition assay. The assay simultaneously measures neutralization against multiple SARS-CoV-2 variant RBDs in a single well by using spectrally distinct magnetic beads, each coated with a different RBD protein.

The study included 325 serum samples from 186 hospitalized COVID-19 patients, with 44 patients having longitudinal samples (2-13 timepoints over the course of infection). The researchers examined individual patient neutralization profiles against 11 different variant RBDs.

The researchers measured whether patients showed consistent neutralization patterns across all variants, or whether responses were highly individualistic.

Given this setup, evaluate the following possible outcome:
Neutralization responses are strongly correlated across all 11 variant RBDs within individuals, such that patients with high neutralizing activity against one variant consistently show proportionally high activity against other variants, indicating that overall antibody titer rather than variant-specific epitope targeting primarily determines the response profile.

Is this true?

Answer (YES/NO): YES